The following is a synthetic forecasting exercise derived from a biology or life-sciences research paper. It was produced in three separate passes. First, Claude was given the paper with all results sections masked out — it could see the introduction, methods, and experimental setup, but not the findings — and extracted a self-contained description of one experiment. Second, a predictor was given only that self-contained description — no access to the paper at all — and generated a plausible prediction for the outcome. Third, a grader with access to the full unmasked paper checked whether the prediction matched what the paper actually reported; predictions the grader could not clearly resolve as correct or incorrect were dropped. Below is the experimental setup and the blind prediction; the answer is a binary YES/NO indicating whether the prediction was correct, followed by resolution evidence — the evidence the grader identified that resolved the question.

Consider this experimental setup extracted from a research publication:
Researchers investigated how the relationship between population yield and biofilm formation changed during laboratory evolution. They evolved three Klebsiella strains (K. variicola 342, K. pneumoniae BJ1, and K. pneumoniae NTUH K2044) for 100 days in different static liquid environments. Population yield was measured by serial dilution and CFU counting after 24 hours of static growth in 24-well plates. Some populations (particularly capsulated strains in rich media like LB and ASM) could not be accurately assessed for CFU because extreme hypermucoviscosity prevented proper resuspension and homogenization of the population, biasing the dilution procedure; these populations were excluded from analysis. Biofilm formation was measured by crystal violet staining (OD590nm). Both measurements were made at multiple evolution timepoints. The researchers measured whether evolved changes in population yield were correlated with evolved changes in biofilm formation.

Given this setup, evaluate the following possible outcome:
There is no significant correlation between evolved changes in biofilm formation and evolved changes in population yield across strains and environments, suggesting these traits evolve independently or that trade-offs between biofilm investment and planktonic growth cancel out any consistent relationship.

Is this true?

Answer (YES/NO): NO